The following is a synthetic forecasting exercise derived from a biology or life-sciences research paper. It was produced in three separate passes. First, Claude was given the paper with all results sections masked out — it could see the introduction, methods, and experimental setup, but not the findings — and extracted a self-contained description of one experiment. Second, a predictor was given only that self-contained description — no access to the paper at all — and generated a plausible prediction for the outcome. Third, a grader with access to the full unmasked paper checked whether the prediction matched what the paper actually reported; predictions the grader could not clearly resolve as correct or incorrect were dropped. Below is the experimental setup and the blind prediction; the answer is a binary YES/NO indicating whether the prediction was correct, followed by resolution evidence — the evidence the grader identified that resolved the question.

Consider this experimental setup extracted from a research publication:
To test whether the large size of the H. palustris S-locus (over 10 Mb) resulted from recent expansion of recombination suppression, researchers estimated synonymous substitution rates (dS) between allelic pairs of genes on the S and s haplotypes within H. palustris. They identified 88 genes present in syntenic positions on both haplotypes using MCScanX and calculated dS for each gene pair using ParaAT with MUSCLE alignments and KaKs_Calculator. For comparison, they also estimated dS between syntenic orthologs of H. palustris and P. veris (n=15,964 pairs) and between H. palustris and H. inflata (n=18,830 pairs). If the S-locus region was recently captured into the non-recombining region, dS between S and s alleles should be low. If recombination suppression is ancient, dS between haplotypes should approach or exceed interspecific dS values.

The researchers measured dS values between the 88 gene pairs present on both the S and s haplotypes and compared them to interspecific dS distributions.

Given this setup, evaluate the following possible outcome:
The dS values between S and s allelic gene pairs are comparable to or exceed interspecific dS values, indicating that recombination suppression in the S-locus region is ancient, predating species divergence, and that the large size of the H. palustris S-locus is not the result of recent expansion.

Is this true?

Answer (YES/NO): NO